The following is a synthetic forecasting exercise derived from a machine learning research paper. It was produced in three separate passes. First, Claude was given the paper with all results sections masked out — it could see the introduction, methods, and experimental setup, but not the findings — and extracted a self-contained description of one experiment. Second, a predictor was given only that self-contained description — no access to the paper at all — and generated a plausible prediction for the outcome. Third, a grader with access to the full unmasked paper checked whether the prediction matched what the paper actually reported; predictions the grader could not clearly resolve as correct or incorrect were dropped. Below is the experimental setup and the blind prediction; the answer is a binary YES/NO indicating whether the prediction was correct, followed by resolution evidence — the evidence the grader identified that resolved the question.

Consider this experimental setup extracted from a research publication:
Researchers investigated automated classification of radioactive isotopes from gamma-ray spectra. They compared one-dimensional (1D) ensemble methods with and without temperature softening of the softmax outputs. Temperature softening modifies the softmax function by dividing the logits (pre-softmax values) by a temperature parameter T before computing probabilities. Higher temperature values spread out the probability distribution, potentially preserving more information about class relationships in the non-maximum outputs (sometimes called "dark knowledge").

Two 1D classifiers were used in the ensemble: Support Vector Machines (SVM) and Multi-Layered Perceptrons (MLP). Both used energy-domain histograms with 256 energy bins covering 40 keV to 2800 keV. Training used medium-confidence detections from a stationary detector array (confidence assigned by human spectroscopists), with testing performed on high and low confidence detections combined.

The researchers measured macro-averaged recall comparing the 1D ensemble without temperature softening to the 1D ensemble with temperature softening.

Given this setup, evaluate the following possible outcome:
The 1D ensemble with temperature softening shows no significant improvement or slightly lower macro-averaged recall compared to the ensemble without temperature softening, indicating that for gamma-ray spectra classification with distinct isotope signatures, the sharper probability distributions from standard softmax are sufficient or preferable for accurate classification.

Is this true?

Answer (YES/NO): YES